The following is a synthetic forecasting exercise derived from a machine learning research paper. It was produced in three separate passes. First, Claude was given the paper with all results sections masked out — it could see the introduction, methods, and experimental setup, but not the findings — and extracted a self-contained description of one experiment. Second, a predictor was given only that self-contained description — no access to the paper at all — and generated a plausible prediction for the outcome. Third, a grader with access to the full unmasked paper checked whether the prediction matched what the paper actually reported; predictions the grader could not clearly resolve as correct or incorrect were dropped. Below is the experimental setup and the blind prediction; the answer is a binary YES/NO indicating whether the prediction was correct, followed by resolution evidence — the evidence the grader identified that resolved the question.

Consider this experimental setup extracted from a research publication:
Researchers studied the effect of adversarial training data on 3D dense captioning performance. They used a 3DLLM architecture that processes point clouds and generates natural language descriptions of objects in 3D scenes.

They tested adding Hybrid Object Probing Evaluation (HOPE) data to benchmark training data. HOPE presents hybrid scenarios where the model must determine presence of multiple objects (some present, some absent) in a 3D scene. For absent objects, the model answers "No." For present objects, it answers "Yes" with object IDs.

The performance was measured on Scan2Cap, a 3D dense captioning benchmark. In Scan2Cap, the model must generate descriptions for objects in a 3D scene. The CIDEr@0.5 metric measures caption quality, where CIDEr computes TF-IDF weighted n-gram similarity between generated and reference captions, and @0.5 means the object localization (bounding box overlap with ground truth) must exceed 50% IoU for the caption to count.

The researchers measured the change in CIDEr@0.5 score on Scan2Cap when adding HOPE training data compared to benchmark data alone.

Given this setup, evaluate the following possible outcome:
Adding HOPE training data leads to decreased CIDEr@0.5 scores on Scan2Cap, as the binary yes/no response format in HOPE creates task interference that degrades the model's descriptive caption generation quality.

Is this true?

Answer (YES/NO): NO